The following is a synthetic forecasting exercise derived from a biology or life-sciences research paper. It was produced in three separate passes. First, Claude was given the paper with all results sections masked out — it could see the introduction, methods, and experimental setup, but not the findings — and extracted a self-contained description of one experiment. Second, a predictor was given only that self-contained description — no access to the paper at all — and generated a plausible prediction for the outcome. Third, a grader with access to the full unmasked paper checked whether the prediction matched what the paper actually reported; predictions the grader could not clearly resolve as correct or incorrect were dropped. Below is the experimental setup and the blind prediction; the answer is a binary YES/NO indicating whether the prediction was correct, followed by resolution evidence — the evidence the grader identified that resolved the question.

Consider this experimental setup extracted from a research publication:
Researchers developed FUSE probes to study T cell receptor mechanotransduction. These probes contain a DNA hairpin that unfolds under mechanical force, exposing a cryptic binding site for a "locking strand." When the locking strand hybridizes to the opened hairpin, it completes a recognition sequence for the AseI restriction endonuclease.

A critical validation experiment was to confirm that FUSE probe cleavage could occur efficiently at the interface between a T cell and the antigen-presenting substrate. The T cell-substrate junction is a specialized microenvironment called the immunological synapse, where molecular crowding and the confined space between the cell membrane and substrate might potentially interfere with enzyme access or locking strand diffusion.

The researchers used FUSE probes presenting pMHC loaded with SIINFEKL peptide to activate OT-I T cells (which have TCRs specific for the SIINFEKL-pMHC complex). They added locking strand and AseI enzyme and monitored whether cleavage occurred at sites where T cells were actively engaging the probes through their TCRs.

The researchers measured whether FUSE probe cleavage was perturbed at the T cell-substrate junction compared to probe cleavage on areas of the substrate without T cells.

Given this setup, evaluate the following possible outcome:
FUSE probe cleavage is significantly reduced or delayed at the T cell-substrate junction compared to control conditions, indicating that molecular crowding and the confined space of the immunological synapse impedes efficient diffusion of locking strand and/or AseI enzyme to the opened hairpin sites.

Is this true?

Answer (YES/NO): NO